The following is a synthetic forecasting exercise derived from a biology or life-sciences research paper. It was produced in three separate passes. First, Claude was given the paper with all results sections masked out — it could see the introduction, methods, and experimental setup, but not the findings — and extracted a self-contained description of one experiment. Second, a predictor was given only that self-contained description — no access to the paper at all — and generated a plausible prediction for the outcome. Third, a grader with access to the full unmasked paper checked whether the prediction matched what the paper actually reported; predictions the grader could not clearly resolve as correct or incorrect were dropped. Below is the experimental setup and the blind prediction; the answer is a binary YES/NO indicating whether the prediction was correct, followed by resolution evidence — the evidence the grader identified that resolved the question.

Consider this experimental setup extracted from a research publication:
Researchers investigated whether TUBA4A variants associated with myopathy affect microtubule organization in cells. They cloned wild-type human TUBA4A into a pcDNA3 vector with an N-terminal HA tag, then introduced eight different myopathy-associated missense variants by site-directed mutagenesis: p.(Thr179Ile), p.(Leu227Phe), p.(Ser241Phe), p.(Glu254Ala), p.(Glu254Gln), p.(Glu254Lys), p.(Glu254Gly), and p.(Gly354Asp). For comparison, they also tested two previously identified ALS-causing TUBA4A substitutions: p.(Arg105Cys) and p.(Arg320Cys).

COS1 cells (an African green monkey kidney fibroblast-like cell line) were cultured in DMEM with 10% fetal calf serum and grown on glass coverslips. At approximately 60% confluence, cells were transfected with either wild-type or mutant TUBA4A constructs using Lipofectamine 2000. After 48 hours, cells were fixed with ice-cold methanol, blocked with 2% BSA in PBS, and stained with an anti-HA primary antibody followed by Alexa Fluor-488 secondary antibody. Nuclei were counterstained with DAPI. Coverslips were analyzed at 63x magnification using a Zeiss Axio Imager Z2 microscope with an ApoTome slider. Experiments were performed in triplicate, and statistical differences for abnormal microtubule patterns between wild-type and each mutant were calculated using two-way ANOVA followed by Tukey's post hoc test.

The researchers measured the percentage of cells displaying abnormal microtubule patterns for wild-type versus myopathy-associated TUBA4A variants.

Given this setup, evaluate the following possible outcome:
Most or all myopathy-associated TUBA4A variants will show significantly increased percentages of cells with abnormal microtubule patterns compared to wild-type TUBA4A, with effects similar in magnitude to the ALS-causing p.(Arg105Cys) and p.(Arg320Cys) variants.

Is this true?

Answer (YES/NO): NO